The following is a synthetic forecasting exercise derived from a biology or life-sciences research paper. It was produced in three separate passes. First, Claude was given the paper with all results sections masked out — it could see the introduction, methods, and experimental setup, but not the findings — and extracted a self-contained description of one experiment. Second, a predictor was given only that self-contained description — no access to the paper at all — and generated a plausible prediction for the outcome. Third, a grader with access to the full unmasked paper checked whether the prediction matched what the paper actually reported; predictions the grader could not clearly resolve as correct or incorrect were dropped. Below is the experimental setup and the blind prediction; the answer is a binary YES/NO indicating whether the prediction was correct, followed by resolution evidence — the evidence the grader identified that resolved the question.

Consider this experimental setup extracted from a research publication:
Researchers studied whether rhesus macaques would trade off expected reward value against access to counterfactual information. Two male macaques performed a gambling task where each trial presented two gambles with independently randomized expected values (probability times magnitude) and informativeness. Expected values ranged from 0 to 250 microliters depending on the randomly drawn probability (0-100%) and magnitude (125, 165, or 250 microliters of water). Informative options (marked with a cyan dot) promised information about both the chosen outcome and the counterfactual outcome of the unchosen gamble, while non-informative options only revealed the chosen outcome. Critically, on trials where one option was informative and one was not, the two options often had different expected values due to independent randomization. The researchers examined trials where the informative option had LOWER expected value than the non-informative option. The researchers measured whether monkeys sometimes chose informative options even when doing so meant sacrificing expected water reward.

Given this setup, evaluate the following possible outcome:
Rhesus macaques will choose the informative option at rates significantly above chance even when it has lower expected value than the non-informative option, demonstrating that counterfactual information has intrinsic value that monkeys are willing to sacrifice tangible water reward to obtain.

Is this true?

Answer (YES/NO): YES